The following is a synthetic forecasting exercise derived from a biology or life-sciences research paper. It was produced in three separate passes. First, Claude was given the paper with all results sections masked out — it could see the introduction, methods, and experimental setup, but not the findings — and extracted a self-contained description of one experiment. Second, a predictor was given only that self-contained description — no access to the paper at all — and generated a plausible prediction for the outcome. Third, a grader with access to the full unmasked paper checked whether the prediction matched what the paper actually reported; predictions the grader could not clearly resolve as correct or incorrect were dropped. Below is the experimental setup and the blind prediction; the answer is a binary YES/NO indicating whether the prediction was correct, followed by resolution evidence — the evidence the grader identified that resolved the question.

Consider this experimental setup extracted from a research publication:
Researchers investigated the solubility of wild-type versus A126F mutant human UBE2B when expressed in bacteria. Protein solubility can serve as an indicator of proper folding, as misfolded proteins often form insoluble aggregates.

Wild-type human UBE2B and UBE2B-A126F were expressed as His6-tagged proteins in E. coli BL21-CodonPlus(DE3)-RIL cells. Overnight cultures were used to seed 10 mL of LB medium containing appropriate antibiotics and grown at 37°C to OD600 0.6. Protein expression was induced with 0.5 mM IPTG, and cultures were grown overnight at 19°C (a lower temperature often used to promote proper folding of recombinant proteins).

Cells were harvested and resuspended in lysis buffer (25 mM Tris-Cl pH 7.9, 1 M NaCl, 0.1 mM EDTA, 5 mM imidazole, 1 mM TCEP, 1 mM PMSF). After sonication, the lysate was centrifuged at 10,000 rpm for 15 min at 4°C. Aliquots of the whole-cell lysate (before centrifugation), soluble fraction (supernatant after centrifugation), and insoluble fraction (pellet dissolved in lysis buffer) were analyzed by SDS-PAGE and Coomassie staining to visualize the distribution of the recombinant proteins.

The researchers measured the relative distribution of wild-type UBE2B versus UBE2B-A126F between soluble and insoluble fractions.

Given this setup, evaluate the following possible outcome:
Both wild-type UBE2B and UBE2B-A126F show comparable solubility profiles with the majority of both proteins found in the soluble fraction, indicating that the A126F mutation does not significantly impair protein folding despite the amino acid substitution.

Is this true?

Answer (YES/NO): NO